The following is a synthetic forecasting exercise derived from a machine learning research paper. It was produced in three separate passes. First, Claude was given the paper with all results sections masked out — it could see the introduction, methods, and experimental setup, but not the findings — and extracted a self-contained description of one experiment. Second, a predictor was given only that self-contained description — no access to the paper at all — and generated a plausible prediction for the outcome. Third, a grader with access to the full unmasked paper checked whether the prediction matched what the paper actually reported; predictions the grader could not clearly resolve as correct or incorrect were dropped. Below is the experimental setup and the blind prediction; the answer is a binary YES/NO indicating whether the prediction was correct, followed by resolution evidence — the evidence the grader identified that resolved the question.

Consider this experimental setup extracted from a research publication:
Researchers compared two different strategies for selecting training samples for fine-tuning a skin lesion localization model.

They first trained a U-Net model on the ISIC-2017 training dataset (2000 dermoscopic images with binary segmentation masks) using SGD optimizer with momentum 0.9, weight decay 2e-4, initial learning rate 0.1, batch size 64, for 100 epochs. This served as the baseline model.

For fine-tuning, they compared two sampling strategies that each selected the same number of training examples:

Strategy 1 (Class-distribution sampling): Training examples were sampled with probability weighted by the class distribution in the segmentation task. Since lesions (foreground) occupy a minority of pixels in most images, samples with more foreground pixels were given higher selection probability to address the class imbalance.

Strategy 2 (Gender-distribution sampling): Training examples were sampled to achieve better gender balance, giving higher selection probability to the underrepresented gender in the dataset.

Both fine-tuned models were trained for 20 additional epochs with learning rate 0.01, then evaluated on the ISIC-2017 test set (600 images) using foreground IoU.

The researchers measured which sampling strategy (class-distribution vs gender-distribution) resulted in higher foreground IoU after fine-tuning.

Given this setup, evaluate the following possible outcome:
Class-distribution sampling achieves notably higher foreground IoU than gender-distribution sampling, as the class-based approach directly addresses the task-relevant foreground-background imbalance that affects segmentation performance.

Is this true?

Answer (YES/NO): NO